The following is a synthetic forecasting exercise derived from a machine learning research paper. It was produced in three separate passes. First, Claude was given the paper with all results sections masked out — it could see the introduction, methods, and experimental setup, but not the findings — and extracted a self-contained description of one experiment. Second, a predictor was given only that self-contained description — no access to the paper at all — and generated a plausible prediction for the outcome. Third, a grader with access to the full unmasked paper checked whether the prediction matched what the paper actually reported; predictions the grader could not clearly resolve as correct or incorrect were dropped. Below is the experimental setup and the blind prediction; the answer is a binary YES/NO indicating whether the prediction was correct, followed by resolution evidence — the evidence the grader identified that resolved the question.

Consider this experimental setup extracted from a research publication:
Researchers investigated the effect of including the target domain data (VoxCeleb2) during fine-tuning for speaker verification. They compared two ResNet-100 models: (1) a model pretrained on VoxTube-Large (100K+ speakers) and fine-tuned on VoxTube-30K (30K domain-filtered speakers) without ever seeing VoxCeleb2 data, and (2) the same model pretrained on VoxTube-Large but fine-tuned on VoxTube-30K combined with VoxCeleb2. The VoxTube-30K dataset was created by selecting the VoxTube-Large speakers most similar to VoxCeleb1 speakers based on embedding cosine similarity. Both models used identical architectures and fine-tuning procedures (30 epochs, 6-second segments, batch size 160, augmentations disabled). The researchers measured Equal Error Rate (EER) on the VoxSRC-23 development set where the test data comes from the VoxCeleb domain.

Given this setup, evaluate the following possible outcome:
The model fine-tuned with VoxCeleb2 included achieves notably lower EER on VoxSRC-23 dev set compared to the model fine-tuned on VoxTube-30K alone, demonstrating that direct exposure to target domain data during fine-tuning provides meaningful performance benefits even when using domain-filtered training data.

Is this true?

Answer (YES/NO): YES